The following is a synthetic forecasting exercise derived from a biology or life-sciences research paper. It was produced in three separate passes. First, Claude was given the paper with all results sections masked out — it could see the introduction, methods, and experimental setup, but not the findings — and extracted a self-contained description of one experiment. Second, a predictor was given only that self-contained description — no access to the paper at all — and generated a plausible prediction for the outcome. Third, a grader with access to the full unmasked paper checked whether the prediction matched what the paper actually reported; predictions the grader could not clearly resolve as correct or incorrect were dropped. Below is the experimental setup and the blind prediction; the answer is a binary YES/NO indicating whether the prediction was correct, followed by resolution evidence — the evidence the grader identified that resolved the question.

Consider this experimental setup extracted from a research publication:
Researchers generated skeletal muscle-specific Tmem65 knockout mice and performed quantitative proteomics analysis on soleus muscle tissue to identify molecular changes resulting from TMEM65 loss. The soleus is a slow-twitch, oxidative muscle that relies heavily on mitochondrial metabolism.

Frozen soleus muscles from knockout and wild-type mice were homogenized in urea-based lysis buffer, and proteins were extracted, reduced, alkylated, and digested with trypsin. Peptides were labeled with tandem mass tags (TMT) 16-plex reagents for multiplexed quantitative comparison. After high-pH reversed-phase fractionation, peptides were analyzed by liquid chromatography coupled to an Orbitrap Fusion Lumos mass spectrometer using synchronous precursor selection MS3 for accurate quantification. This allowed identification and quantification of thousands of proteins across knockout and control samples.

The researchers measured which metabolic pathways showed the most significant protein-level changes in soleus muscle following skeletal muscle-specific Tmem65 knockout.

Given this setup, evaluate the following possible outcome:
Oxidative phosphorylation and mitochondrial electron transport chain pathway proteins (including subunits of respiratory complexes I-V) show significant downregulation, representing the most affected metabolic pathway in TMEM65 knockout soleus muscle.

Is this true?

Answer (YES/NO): NO